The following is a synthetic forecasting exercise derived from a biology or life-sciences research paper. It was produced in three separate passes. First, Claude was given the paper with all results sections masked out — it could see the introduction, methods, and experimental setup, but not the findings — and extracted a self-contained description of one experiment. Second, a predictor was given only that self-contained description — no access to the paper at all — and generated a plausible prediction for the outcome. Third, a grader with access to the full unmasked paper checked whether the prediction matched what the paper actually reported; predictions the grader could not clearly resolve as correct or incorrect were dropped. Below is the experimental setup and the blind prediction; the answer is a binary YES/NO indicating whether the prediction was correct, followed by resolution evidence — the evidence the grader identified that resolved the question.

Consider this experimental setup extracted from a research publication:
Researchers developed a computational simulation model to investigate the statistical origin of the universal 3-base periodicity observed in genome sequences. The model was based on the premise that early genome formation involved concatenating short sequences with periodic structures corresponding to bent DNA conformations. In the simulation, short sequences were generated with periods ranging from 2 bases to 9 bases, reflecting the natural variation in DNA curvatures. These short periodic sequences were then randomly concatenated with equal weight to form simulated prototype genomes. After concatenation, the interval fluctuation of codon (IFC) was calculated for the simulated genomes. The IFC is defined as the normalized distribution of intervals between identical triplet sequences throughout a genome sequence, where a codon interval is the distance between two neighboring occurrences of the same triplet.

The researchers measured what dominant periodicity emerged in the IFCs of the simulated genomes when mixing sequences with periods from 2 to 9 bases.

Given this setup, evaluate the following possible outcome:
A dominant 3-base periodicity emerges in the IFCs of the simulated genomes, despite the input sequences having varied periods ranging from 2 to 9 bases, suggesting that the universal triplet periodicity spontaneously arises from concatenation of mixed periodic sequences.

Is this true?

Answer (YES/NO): YES